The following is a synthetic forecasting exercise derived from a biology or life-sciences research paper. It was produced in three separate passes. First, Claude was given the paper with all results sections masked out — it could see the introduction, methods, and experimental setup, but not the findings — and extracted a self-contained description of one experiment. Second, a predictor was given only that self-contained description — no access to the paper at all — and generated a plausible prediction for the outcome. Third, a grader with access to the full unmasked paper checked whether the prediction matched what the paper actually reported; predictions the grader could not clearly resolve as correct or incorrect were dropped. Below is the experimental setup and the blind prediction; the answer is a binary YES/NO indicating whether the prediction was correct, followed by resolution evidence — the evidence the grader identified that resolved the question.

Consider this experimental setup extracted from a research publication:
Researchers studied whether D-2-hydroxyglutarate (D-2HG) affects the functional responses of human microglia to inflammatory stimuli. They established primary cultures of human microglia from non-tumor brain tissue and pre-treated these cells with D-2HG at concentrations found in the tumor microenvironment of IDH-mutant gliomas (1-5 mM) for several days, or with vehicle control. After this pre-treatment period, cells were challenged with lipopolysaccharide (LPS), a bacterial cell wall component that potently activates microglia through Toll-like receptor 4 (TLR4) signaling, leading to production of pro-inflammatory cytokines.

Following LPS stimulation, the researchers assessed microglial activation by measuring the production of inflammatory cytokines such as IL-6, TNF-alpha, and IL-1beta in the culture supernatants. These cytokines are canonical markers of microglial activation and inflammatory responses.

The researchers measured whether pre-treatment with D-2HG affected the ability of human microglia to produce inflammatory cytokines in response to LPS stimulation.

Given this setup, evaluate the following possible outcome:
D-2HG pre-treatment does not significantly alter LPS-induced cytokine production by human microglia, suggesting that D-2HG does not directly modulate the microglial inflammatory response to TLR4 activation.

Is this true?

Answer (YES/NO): NO